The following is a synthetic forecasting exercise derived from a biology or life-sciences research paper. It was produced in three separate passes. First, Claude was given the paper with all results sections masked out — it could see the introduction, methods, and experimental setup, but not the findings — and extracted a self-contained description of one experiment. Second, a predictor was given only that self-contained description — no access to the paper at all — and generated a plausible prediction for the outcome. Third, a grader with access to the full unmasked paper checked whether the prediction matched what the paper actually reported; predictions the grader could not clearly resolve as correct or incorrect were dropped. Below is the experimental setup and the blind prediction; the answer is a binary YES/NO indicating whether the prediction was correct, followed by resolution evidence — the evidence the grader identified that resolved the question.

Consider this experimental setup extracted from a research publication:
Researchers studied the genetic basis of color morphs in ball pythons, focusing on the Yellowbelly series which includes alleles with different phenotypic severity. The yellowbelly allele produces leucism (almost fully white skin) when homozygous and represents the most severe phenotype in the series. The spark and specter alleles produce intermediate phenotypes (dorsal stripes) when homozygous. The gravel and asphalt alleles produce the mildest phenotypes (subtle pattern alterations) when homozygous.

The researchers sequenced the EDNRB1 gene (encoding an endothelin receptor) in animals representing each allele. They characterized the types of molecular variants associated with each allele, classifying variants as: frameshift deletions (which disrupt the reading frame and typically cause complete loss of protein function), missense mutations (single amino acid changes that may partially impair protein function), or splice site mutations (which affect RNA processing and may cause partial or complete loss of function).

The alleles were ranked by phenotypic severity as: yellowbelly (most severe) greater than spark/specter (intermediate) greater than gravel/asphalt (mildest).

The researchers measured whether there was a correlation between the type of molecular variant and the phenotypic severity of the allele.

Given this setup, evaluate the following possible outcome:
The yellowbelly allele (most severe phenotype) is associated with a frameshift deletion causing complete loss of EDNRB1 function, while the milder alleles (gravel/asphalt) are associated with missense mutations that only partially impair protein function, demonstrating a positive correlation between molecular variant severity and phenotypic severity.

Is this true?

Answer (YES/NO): NO